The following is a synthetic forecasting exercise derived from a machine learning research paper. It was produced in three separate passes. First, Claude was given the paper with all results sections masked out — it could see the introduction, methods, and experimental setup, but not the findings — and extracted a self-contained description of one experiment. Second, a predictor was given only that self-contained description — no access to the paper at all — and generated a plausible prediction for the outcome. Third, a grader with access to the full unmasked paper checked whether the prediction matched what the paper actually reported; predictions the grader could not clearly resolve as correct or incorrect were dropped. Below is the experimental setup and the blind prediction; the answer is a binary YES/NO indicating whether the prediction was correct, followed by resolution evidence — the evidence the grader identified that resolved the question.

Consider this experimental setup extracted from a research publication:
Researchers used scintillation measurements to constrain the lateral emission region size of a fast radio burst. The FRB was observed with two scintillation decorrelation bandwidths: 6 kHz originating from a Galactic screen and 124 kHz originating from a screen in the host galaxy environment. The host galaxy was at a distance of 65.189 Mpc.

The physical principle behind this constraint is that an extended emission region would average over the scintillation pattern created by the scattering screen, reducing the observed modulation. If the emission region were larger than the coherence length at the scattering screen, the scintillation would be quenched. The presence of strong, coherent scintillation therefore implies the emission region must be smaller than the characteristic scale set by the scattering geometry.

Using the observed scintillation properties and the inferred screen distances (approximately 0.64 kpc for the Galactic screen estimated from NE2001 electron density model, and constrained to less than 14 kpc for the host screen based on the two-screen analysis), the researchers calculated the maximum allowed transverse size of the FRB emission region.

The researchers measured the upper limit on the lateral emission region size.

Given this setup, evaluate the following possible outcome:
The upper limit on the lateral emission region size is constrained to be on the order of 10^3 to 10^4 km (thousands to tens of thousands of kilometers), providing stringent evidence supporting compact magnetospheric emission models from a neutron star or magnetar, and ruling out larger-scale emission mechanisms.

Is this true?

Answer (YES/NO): YES